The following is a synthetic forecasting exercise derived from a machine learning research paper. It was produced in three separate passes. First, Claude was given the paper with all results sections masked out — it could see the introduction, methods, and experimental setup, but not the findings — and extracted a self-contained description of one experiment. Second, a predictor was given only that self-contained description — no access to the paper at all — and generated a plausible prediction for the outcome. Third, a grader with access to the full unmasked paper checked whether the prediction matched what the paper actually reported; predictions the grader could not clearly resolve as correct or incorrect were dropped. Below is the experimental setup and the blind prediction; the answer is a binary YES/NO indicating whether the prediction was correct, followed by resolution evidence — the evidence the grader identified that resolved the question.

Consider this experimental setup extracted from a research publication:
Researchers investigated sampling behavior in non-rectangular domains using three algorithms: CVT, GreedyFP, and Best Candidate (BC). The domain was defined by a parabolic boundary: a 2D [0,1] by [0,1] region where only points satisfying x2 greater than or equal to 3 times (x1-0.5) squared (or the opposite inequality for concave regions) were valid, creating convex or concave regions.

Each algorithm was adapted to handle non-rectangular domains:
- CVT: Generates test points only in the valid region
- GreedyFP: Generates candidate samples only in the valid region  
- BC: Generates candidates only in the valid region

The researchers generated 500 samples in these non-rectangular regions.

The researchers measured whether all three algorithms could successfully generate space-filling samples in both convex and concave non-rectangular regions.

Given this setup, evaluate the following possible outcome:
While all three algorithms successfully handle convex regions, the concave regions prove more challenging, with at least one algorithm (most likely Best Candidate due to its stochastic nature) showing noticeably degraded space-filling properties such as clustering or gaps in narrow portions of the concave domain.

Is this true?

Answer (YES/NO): NO